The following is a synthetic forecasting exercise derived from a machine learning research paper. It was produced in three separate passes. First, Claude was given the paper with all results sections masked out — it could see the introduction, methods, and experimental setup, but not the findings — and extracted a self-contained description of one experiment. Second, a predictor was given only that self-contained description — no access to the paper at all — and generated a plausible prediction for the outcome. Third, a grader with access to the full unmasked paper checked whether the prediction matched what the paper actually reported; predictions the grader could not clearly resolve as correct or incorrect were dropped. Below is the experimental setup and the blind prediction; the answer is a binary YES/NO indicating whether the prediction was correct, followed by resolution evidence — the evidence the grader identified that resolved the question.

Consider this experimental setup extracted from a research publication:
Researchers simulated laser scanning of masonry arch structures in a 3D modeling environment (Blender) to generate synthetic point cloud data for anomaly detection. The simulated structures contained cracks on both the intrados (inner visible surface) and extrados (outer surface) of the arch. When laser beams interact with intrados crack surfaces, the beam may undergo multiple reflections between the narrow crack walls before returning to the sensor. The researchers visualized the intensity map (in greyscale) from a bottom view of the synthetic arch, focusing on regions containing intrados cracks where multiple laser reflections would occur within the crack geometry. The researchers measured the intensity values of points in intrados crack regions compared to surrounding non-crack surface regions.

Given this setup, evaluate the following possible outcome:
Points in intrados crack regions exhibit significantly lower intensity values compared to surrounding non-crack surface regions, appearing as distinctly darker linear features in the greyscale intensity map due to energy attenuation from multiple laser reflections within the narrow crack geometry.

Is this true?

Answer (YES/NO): YES